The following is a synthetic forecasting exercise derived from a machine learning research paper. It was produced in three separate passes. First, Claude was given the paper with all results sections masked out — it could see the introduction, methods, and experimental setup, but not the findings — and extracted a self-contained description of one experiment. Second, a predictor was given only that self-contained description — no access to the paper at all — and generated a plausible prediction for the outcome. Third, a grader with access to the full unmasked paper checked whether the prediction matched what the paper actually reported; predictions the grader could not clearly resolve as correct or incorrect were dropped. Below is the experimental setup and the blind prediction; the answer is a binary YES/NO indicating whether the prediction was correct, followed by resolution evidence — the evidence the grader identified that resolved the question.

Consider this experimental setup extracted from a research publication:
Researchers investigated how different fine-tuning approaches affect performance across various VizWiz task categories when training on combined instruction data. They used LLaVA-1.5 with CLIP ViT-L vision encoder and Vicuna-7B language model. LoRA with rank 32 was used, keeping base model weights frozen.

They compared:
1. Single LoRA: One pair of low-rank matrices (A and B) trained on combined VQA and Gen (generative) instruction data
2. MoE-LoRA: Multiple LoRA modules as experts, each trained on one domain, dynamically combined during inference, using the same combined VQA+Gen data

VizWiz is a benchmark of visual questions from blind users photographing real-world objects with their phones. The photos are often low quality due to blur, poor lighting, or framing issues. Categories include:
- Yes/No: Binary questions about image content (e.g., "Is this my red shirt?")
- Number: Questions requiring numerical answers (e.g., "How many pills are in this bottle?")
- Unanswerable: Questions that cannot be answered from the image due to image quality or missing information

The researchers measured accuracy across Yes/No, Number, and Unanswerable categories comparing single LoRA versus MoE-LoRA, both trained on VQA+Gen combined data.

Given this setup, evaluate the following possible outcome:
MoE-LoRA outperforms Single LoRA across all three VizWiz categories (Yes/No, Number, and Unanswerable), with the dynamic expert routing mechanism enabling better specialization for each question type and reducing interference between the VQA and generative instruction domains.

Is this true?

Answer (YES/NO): NO